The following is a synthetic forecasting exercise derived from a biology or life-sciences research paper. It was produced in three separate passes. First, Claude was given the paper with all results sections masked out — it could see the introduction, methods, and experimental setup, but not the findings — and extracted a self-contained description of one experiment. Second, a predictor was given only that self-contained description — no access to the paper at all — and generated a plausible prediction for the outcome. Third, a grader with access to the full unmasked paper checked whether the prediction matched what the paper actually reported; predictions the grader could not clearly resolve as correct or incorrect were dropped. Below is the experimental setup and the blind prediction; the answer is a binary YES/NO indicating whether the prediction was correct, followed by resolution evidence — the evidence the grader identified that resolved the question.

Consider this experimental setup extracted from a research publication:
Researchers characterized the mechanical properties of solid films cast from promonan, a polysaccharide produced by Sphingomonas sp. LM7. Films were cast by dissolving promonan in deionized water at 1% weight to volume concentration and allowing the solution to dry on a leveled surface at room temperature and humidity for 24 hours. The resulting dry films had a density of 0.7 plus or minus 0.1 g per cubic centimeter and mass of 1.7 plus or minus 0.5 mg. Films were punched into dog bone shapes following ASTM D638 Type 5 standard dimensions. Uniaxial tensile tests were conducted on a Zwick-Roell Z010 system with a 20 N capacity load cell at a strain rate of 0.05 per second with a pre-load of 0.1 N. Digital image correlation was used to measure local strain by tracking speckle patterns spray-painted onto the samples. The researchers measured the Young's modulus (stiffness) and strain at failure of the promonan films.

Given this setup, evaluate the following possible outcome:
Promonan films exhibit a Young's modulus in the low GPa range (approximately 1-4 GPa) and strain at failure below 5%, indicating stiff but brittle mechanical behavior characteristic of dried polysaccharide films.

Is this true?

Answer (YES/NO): NO